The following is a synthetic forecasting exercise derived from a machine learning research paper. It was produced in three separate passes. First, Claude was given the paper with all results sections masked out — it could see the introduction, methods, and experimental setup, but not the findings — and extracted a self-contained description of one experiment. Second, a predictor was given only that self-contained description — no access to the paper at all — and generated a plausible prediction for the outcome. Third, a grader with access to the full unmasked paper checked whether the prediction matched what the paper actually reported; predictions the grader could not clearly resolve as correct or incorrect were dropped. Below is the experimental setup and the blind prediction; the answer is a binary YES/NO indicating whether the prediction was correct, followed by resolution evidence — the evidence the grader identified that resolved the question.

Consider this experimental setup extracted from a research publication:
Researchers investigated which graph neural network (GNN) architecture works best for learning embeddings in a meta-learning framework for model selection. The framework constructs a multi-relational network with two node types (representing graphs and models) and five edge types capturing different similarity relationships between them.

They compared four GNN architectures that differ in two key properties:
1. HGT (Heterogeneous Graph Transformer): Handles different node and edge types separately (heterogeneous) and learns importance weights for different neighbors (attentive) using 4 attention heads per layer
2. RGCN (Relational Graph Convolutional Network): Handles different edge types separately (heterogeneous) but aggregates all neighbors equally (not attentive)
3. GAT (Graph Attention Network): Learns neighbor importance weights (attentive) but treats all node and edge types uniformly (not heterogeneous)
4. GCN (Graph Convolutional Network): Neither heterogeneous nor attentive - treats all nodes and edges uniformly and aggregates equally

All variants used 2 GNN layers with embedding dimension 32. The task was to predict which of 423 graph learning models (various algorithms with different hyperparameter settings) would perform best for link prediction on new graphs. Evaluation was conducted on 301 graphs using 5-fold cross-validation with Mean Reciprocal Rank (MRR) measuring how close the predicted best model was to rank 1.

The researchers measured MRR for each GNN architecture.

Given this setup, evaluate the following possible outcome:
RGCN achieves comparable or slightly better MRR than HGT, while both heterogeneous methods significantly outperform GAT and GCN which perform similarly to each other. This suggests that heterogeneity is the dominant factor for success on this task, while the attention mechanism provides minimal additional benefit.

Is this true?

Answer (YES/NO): NO